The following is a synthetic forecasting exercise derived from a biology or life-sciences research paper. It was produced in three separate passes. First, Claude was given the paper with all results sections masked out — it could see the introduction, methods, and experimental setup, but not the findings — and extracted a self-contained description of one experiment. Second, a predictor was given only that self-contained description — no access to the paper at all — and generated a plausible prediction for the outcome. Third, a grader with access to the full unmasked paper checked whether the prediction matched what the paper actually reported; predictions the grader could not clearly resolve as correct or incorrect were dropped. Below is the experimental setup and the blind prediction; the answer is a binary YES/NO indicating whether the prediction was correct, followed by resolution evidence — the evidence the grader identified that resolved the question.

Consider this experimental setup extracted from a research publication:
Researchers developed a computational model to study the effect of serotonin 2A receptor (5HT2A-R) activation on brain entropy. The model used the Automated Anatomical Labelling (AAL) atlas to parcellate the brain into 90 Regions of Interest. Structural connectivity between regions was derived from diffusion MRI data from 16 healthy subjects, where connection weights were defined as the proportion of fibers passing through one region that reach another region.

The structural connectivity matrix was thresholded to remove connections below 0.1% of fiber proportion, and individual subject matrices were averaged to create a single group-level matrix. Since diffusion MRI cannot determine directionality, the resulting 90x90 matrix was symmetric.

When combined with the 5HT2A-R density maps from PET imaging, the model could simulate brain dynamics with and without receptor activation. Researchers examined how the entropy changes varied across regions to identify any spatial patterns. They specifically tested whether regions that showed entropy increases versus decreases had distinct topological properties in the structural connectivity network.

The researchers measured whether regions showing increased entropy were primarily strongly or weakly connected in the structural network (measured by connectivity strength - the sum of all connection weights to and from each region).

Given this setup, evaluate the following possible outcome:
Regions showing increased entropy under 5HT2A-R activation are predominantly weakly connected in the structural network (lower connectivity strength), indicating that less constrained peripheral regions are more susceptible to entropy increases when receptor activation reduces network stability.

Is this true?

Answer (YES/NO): NO